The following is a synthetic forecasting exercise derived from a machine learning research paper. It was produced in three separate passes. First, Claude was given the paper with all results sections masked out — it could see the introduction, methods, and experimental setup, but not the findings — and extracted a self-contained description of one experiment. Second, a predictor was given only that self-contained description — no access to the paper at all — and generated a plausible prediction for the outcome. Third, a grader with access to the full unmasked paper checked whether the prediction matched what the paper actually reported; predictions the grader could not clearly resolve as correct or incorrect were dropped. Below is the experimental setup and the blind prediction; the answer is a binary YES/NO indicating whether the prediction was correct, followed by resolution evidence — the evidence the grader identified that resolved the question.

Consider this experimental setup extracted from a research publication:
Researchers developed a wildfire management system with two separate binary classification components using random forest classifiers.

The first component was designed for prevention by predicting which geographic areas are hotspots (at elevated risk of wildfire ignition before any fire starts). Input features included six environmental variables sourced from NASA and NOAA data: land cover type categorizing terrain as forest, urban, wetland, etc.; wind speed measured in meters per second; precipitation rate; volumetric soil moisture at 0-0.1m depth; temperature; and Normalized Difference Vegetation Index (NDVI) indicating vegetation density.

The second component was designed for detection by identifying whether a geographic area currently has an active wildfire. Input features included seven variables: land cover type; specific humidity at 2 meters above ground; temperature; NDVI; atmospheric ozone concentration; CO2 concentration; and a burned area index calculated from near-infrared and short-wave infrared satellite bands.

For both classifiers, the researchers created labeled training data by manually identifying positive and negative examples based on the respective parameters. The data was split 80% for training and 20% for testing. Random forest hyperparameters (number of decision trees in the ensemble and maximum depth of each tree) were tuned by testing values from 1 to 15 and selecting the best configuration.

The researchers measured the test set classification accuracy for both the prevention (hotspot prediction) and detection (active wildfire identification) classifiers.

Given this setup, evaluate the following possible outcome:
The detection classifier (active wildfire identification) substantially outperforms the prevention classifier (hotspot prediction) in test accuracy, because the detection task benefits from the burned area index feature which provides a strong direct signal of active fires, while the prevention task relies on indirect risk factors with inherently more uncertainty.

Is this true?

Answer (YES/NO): NO